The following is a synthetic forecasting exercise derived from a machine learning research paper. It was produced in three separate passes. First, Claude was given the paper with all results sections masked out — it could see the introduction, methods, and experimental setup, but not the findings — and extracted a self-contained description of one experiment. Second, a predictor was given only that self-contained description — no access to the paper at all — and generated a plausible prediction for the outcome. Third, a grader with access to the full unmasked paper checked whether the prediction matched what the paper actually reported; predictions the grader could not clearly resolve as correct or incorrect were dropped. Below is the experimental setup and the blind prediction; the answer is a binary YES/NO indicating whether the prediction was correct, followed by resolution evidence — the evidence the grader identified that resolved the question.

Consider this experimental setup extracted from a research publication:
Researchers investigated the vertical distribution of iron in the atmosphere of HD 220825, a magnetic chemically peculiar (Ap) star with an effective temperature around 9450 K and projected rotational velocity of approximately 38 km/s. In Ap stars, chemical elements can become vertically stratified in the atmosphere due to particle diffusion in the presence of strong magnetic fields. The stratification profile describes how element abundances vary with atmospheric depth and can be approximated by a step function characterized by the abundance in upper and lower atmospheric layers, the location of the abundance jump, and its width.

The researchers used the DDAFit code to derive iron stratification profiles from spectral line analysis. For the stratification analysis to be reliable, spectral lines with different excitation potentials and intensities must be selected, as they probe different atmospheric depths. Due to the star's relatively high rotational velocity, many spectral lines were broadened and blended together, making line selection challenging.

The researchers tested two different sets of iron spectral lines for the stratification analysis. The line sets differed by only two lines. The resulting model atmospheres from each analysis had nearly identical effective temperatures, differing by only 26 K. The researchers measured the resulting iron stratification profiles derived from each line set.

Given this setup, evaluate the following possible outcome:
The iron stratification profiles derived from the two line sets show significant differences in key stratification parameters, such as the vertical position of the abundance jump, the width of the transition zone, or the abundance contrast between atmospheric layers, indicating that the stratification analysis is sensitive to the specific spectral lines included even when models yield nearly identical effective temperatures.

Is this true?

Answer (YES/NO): YES